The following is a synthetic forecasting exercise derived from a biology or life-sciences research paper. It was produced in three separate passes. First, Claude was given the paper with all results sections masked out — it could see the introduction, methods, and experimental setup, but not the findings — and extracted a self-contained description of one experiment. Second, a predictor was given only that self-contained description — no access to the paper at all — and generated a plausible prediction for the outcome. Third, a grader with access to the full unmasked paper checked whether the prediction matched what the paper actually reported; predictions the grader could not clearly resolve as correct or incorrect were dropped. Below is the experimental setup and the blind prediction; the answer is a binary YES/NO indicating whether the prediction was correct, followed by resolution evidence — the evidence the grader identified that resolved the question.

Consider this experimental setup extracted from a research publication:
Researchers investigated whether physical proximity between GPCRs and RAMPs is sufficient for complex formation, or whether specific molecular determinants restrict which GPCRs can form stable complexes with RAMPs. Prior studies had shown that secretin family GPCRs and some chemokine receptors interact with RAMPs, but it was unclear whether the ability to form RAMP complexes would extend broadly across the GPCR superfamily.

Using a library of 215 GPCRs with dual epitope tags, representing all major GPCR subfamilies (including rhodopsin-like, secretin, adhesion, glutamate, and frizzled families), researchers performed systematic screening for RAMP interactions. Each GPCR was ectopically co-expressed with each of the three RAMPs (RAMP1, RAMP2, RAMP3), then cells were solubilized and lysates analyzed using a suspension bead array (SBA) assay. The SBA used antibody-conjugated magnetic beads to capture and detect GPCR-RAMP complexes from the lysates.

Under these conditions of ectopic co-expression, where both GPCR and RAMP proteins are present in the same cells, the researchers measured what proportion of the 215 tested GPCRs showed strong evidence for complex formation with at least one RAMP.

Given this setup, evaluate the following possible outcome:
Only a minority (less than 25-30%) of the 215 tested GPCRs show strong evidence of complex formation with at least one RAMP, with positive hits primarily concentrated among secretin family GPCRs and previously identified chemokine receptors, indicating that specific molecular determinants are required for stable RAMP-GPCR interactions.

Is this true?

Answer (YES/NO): NO